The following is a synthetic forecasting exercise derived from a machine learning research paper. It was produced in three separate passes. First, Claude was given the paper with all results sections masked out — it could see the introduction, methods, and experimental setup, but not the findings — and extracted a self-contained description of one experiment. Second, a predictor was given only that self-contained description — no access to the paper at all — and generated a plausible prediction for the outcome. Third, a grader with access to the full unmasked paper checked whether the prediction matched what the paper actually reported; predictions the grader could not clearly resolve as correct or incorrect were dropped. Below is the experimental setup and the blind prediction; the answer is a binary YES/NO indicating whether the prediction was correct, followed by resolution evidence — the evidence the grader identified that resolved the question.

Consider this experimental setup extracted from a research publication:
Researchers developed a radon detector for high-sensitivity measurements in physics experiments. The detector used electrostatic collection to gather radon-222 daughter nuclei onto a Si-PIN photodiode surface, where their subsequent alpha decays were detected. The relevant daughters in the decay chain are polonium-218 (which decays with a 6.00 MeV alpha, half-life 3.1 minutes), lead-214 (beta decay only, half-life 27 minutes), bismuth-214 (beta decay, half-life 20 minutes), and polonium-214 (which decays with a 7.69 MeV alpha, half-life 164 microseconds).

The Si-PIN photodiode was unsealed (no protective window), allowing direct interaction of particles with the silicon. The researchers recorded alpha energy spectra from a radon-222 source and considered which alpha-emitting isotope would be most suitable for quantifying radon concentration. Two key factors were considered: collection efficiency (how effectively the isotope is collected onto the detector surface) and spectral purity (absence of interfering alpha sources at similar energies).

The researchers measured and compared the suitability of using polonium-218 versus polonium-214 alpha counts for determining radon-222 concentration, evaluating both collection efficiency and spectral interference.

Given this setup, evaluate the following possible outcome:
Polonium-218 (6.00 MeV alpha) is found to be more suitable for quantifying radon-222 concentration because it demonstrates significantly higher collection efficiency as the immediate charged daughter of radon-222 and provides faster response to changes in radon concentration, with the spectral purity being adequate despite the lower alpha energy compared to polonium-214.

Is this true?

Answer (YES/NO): NO